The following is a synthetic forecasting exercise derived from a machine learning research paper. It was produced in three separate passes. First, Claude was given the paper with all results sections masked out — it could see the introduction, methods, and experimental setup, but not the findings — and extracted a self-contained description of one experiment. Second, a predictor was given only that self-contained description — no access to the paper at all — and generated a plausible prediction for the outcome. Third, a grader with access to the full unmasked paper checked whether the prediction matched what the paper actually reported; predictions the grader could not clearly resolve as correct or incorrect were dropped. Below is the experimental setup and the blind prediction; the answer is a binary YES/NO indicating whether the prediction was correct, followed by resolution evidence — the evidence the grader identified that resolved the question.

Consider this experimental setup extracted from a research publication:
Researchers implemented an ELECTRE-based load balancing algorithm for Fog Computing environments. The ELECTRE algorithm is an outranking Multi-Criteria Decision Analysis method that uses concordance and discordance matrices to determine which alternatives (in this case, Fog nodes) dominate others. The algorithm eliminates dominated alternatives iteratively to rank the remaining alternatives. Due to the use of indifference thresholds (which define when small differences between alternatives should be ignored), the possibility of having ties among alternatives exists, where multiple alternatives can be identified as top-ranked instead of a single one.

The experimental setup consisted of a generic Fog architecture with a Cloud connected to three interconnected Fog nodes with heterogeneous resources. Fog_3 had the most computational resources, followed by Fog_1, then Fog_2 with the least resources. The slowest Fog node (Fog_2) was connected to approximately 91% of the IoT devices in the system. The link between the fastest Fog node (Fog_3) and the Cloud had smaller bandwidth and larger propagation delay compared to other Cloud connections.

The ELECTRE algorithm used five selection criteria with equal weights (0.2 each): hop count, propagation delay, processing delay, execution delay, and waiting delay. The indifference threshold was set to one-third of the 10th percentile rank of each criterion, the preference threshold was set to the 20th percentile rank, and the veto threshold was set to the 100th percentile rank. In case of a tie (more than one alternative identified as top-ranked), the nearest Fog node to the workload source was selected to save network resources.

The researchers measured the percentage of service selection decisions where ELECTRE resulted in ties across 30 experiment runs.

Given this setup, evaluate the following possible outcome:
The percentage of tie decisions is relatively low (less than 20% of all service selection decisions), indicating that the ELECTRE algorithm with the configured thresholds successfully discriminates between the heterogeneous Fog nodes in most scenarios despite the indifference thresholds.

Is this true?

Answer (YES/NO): YES